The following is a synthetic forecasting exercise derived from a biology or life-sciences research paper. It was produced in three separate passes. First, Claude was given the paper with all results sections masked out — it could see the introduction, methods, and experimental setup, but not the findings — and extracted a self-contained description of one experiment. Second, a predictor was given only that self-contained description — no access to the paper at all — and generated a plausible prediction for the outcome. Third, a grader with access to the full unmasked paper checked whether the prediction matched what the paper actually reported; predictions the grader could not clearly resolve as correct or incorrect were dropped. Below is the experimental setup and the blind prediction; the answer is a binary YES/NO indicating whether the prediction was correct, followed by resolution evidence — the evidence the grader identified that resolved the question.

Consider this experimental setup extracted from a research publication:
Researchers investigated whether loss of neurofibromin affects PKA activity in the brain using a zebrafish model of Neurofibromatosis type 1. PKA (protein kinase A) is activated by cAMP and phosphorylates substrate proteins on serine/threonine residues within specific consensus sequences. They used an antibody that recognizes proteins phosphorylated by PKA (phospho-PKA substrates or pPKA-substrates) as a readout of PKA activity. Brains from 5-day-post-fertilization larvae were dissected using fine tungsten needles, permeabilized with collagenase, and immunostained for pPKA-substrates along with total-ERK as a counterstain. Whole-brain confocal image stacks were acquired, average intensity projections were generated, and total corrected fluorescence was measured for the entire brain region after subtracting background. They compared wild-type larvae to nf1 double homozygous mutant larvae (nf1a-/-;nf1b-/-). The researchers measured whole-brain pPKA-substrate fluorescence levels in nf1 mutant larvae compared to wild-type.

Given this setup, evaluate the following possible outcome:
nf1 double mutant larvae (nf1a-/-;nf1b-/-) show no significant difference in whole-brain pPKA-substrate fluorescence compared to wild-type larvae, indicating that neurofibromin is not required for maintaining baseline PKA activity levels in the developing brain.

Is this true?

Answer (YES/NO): NO